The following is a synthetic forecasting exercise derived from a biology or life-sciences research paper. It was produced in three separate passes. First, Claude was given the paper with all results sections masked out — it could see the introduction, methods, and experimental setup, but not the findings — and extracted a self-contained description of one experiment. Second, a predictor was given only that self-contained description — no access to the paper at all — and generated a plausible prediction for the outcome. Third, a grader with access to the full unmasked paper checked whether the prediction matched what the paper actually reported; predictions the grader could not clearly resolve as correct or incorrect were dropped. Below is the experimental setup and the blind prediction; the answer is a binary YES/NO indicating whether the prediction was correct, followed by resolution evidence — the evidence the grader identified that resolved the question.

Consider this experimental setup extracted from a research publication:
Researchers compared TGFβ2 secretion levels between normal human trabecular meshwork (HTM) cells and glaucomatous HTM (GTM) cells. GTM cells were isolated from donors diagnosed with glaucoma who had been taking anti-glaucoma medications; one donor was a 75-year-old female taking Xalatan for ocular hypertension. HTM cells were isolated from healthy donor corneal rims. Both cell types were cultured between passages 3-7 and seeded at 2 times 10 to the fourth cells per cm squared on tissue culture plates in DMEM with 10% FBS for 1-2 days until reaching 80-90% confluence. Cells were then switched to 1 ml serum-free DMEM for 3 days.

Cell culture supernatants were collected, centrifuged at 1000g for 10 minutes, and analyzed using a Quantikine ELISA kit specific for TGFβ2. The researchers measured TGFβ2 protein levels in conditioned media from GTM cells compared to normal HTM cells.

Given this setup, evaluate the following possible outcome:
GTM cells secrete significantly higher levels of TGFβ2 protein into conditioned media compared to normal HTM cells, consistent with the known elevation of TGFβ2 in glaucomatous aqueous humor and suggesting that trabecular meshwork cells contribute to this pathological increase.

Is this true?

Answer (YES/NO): YES